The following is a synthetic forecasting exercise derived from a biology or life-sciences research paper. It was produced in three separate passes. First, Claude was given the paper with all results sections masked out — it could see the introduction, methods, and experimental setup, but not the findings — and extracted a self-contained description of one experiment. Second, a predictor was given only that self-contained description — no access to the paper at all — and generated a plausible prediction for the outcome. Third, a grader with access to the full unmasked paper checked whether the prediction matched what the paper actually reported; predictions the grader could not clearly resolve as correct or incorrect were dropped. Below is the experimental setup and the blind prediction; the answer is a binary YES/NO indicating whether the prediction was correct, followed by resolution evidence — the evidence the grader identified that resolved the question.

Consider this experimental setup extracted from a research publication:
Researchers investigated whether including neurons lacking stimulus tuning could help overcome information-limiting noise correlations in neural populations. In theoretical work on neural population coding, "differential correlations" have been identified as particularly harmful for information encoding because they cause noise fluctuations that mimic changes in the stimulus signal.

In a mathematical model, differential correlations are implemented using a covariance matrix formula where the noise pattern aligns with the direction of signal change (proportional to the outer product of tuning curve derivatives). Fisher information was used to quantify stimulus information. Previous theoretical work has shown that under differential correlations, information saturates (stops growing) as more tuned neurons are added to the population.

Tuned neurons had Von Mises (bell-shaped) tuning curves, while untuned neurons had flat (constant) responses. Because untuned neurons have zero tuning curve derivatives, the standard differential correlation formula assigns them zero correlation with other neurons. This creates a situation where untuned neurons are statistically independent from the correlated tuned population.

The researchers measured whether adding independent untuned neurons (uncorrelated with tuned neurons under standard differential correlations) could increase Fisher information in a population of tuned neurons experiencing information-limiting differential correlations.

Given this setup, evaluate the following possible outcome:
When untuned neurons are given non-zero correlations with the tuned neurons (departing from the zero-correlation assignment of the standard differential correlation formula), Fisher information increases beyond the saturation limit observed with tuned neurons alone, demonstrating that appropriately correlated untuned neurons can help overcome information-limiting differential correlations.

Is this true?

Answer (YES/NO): YES